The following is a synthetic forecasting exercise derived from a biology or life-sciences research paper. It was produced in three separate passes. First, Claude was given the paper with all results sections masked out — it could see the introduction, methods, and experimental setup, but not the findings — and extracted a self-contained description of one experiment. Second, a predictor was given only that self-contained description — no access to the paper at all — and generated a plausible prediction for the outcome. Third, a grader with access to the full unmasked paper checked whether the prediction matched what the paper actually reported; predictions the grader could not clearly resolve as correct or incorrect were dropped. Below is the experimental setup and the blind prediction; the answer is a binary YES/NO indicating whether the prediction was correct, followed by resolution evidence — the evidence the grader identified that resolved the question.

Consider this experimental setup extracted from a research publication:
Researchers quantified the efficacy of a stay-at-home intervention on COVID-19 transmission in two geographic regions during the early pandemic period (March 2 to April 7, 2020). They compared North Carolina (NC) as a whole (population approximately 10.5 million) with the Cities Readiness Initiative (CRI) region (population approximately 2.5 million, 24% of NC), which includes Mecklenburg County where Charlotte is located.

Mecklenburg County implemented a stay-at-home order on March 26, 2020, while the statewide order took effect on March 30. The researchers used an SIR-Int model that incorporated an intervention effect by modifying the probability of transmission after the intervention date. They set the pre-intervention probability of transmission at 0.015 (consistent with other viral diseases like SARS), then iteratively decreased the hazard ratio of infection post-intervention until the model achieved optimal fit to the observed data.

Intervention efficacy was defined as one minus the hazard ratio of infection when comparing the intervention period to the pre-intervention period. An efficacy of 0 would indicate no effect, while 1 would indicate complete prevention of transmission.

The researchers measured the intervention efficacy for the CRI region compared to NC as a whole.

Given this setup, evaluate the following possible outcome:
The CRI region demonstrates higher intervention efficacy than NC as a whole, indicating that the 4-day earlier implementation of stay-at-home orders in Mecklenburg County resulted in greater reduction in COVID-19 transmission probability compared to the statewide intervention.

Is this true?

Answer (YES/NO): YES